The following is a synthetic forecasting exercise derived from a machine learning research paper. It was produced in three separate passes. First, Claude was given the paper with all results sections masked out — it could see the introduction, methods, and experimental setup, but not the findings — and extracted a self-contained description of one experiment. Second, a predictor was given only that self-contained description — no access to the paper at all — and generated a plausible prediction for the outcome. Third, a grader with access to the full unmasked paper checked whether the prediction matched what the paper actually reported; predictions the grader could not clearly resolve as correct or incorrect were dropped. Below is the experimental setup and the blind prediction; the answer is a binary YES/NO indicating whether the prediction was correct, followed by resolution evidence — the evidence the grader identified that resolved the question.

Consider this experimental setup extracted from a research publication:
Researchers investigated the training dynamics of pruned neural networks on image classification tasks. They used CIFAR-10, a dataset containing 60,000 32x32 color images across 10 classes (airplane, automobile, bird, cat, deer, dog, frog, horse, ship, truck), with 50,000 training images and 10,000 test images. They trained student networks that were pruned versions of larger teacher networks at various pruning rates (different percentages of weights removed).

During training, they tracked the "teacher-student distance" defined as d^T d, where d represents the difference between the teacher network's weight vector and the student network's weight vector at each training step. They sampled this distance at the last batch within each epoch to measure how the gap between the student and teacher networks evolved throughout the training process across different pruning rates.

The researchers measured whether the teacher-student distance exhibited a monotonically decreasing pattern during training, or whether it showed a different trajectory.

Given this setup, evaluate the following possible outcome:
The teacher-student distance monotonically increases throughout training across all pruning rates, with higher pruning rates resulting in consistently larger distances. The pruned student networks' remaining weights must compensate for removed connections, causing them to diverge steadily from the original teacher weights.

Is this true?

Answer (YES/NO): NO